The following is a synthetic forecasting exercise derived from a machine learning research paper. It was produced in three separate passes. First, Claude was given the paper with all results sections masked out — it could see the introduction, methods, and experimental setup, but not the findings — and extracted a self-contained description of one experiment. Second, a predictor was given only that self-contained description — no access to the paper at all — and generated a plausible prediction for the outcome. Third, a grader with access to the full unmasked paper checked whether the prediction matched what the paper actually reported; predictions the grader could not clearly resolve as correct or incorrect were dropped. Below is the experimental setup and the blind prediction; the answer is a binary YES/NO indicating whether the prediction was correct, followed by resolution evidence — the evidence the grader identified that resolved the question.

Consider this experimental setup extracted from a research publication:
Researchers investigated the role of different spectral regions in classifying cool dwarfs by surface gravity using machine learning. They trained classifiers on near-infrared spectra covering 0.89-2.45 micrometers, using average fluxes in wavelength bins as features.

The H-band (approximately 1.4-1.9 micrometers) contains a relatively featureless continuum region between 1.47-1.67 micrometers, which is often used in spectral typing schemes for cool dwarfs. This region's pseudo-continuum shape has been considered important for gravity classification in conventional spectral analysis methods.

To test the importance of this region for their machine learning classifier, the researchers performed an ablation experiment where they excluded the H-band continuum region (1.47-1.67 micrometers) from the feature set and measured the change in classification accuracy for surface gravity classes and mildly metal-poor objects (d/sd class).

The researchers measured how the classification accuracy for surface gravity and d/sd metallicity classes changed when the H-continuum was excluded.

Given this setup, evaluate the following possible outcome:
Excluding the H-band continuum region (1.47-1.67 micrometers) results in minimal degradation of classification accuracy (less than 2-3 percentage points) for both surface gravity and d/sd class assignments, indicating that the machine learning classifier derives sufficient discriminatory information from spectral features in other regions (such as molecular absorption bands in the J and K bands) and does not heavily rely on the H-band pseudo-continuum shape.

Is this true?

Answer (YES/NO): YES